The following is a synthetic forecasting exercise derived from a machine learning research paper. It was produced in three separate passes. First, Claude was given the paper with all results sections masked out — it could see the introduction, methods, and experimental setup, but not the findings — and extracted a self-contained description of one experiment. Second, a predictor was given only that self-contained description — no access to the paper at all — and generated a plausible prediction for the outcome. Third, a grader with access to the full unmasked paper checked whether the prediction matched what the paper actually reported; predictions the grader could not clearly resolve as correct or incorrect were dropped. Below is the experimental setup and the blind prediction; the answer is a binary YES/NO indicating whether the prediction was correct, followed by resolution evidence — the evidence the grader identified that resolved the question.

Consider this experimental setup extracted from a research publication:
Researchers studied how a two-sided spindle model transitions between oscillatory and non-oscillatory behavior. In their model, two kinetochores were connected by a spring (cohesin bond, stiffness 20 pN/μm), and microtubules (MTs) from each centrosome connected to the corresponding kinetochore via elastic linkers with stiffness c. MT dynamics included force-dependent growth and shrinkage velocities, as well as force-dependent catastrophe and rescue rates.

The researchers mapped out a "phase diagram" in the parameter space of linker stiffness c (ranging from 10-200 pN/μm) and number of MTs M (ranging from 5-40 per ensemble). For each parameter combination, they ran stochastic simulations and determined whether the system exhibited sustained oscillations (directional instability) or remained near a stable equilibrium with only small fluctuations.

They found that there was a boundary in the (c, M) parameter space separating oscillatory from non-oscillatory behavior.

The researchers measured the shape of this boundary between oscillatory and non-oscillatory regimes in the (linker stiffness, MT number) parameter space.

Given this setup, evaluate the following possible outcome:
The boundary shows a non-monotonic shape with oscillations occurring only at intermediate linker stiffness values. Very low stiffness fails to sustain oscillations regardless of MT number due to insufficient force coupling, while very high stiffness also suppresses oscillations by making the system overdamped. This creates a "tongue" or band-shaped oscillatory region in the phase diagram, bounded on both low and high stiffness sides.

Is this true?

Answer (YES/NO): NO